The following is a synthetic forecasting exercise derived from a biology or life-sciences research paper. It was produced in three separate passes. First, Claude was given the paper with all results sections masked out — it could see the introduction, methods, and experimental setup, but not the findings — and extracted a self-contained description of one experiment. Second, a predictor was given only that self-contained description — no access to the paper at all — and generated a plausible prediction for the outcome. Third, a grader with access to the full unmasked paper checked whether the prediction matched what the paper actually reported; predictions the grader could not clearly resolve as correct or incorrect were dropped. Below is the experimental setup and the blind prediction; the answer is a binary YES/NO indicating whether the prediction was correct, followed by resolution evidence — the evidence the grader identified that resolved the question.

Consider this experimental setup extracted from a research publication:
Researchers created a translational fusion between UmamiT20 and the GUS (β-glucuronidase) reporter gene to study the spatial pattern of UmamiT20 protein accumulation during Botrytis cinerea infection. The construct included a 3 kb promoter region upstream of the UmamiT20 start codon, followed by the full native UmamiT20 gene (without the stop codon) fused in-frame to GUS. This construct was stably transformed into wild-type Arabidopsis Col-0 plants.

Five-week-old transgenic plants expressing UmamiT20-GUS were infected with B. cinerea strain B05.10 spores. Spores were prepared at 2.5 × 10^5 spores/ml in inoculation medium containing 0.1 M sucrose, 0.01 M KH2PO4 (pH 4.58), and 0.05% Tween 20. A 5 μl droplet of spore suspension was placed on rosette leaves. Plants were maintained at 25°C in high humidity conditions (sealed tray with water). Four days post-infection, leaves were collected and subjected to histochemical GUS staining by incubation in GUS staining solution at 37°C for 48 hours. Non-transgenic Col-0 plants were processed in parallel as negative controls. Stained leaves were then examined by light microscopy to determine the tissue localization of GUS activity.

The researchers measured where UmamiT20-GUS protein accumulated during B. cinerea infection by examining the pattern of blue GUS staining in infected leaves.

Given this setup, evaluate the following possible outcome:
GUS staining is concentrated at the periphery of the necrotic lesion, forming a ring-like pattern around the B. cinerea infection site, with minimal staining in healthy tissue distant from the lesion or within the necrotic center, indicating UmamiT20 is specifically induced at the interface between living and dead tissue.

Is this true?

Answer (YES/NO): NO